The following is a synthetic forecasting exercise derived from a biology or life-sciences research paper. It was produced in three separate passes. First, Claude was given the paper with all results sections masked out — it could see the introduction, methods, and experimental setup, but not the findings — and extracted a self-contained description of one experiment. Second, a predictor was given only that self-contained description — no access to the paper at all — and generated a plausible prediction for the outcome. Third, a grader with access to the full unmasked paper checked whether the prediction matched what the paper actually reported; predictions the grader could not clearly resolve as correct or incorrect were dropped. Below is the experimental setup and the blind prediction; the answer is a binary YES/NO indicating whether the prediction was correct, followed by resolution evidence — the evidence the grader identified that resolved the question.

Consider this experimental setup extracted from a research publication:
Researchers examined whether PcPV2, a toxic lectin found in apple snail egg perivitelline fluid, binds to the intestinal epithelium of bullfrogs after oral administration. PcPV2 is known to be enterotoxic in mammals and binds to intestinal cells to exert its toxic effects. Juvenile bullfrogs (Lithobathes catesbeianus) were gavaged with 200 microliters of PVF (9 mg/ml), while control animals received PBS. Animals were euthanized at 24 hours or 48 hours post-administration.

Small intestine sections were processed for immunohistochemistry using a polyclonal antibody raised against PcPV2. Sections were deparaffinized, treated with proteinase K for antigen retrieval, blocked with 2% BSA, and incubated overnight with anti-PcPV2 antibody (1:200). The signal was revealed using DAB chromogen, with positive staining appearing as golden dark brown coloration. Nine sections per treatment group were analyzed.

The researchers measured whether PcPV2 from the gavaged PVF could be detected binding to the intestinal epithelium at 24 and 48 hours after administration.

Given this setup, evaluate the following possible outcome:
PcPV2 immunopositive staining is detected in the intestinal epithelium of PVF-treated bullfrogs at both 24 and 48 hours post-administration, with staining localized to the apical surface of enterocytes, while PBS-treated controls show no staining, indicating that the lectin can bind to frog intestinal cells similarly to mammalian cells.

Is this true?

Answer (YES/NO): YES